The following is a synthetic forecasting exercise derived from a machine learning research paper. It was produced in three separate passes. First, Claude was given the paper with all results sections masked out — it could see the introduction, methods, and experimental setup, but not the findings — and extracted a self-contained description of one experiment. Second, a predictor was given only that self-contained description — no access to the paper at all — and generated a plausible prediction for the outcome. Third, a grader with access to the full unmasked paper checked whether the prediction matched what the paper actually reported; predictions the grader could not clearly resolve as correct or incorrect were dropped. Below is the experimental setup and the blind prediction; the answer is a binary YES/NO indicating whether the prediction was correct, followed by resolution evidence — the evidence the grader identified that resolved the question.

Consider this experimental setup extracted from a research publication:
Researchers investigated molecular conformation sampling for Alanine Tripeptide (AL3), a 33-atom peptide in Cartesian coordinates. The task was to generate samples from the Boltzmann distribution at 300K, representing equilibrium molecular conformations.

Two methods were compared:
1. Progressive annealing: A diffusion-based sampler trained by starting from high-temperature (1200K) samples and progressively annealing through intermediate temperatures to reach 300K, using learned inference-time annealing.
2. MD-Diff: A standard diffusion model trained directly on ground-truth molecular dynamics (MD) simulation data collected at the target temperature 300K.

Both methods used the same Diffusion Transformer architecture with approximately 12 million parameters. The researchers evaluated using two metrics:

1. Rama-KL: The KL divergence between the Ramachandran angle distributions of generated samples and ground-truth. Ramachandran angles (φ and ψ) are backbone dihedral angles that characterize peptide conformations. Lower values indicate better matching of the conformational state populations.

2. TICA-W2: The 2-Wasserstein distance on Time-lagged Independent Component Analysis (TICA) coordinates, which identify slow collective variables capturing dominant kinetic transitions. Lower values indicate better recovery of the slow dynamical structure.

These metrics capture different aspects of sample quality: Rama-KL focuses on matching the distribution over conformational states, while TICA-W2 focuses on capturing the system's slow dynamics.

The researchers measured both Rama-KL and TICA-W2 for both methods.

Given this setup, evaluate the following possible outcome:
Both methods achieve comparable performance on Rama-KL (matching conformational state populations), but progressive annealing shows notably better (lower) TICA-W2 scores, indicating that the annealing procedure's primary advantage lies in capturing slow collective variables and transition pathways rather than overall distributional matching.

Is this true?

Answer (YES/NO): NO